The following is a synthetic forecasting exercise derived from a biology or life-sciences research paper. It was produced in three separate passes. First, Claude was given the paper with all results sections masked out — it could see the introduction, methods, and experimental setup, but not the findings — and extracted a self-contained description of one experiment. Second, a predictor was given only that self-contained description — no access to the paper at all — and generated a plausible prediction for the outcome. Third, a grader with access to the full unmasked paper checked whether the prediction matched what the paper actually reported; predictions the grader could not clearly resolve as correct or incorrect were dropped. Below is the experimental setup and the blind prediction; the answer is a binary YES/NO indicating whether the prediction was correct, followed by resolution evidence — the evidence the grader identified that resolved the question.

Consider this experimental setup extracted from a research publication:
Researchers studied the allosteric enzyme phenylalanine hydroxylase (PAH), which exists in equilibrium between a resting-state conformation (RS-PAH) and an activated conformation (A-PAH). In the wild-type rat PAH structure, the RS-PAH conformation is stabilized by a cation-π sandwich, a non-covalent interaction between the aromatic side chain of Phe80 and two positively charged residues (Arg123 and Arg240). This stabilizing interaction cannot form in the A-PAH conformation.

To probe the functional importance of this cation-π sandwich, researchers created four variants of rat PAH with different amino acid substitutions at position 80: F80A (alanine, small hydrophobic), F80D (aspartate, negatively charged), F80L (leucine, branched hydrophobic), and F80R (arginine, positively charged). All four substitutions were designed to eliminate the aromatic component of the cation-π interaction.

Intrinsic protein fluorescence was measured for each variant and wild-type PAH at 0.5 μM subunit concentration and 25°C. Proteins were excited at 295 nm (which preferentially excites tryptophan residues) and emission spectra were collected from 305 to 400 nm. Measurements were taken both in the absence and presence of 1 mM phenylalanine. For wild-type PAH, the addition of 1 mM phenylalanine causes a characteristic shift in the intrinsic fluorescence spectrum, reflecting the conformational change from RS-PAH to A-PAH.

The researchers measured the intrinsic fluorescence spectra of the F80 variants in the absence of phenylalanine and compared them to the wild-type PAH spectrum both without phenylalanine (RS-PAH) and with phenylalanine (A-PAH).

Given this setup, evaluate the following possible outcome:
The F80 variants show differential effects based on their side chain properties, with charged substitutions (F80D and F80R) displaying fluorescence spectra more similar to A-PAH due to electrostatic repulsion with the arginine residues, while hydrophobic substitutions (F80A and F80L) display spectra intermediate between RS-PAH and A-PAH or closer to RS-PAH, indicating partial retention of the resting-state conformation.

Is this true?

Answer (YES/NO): NO